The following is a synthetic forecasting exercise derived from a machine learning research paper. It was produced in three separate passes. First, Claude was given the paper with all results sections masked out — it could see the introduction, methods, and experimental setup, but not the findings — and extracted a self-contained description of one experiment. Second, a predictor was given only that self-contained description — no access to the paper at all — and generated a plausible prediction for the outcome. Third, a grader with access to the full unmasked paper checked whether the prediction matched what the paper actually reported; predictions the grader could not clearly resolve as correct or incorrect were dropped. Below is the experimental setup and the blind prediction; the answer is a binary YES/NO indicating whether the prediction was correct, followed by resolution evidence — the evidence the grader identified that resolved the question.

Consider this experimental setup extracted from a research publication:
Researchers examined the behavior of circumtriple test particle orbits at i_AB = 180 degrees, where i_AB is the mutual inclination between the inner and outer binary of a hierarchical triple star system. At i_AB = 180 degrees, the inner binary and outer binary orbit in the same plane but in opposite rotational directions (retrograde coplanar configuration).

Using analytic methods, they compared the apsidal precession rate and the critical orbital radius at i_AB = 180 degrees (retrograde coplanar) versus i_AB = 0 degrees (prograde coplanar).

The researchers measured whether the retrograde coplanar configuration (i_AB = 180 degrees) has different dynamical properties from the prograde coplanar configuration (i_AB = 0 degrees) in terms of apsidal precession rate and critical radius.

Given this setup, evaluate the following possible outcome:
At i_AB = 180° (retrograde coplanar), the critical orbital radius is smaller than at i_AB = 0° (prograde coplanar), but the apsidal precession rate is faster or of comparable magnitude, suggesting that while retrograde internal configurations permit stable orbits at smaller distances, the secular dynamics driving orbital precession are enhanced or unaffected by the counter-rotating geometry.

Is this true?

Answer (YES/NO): NO